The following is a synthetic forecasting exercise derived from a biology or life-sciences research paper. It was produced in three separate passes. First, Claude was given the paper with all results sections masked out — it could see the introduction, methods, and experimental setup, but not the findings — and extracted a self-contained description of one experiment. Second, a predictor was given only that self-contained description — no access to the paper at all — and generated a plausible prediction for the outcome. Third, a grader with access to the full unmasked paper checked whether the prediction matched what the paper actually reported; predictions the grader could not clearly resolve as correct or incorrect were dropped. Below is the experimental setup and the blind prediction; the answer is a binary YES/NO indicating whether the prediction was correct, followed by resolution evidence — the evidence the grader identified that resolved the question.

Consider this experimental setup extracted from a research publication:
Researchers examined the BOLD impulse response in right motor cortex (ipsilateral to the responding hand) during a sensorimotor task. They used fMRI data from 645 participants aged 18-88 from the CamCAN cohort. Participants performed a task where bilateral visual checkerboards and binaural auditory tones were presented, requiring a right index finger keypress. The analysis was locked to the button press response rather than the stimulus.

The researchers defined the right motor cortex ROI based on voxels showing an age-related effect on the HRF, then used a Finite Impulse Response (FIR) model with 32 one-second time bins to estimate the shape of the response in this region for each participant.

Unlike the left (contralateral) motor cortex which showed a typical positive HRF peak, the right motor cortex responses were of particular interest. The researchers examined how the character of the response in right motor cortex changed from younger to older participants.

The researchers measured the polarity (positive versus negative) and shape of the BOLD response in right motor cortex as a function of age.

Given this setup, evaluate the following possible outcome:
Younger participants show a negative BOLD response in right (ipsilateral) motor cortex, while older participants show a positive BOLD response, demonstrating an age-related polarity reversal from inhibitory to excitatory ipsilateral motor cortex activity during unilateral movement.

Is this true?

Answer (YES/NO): YES